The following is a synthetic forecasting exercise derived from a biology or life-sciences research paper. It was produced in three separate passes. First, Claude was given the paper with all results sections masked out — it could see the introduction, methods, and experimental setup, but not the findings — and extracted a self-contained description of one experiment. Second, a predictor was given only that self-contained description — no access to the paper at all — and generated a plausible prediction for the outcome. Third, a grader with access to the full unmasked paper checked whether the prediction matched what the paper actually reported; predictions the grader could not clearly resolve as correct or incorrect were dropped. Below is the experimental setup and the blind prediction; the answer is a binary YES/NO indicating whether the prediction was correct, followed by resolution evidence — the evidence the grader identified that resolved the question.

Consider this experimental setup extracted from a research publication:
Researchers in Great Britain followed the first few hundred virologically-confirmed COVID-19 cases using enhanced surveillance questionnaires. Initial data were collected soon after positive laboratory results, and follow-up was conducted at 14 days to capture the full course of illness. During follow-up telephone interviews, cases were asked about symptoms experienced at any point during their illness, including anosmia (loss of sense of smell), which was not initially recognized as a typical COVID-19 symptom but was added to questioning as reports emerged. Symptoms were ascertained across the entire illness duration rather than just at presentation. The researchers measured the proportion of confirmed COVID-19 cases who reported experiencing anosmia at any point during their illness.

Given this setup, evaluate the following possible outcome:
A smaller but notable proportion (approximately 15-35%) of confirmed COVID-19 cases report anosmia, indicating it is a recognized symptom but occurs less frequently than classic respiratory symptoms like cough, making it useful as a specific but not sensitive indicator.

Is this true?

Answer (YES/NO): NO